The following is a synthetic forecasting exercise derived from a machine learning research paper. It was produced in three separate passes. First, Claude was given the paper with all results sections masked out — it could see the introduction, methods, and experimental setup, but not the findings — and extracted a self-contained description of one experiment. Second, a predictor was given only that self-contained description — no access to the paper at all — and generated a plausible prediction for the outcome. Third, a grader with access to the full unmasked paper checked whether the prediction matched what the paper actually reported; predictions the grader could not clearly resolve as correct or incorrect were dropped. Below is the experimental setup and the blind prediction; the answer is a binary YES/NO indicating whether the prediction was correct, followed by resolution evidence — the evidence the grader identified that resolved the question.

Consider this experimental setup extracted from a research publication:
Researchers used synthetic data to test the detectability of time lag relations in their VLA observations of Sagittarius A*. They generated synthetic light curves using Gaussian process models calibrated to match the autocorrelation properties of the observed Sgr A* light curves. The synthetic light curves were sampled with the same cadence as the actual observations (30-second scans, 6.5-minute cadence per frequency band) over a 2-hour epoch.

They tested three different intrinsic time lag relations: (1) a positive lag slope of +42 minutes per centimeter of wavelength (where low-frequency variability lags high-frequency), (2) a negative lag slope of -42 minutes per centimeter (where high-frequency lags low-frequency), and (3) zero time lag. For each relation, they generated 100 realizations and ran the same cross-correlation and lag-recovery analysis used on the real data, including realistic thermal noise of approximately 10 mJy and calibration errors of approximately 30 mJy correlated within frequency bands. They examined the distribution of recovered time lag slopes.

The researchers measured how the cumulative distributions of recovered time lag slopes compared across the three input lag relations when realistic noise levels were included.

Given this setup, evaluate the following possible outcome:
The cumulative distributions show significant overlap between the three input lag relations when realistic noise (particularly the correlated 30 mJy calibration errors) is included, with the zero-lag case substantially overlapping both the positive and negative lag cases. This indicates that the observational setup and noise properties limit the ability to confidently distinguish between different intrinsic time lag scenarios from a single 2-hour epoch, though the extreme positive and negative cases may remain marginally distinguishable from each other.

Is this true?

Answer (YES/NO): NO